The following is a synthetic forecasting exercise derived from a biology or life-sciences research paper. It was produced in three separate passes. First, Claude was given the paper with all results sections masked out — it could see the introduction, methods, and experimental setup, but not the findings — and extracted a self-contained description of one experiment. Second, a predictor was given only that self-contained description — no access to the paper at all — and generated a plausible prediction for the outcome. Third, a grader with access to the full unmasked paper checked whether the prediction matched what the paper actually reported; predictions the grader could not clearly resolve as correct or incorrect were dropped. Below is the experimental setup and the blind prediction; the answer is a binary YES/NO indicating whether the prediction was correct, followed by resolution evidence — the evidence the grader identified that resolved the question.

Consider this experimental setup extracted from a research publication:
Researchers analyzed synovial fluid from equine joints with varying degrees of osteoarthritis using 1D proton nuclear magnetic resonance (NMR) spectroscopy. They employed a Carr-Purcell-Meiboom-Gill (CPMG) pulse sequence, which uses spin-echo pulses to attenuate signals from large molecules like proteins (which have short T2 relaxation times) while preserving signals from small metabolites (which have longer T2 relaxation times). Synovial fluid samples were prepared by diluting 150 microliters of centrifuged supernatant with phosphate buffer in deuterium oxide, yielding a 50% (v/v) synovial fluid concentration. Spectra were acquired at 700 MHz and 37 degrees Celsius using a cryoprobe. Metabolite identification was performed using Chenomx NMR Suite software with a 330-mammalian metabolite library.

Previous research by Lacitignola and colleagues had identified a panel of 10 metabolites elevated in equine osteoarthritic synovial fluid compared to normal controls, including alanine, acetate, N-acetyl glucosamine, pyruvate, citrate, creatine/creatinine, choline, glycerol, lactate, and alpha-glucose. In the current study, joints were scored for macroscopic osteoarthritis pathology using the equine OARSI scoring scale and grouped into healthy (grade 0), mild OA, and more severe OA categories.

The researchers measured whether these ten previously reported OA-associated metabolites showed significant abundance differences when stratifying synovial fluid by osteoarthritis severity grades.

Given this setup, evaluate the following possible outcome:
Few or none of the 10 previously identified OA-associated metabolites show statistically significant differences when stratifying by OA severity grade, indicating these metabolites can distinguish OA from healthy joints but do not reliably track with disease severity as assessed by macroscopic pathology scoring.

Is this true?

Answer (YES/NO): YES